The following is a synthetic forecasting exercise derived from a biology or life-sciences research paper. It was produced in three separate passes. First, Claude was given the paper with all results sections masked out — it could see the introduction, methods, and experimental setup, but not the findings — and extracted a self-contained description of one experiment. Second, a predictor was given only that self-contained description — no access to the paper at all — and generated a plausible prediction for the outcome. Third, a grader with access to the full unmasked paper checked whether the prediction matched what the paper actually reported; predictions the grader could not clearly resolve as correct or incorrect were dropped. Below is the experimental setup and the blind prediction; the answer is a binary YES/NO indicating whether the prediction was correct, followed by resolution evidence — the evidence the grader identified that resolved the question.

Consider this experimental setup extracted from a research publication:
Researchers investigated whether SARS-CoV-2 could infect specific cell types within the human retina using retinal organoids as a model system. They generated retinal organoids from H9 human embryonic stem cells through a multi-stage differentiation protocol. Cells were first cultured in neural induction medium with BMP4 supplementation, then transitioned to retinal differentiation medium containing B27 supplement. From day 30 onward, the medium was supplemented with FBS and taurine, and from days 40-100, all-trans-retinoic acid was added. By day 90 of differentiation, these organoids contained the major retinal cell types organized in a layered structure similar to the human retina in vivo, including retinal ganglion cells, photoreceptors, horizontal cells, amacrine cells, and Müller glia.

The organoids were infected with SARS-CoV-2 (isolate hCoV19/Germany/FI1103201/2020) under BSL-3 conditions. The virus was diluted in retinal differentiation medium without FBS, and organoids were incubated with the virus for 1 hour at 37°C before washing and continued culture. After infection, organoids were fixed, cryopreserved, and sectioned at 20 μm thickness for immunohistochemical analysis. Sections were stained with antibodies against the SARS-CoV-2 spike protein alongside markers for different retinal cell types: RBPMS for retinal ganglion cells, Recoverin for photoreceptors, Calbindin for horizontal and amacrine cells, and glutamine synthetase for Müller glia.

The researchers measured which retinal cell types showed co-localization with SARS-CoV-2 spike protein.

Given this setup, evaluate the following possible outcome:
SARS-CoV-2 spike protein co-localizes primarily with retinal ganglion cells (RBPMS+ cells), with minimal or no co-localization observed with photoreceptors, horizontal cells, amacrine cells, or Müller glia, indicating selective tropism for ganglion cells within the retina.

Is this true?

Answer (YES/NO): NO